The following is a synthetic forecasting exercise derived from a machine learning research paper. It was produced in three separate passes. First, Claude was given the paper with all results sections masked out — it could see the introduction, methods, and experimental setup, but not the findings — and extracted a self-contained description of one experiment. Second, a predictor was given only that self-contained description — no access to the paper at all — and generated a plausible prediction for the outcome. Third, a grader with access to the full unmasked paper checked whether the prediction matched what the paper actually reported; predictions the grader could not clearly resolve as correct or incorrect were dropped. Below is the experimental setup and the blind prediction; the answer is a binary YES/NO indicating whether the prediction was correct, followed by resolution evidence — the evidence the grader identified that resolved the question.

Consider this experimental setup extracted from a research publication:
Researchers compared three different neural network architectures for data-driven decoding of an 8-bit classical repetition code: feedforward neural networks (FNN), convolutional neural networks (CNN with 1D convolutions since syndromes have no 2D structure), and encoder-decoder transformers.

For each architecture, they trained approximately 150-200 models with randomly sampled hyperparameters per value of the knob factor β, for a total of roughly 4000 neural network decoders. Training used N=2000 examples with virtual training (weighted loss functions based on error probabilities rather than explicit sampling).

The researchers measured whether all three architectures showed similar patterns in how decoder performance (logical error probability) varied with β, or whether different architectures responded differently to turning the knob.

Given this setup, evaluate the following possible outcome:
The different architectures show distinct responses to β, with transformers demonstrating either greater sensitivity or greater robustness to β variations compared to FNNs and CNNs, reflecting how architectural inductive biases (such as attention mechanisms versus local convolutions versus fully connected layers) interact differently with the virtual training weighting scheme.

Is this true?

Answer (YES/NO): NO